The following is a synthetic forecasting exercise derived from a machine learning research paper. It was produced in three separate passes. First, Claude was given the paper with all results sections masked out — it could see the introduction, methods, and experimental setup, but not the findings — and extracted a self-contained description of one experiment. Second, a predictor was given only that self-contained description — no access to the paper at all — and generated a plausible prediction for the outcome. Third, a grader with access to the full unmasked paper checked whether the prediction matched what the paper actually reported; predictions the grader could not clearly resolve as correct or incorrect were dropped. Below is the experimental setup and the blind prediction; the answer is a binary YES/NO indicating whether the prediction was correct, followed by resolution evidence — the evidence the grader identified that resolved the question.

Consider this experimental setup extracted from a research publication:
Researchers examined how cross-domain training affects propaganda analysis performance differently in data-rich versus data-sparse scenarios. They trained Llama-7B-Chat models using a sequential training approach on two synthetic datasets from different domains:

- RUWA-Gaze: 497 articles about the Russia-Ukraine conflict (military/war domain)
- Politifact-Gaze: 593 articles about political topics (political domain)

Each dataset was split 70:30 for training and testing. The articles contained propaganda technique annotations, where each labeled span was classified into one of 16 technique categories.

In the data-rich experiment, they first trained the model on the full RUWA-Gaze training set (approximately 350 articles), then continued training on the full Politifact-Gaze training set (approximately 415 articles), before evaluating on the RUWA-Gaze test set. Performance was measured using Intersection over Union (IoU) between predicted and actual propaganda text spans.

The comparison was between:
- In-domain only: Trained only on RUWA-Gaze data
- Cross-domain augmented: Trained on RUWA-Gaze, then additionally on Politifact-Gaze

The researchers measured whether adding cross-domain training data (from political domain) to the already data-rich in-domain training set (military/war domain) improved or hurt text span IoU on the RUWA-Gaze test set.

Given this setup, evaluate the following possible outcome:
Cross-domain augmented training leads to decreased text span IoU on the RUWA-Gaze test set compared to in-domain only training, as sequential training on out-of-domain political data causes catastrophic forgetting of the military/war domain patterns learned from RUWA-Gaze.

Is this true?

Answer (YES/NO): YES